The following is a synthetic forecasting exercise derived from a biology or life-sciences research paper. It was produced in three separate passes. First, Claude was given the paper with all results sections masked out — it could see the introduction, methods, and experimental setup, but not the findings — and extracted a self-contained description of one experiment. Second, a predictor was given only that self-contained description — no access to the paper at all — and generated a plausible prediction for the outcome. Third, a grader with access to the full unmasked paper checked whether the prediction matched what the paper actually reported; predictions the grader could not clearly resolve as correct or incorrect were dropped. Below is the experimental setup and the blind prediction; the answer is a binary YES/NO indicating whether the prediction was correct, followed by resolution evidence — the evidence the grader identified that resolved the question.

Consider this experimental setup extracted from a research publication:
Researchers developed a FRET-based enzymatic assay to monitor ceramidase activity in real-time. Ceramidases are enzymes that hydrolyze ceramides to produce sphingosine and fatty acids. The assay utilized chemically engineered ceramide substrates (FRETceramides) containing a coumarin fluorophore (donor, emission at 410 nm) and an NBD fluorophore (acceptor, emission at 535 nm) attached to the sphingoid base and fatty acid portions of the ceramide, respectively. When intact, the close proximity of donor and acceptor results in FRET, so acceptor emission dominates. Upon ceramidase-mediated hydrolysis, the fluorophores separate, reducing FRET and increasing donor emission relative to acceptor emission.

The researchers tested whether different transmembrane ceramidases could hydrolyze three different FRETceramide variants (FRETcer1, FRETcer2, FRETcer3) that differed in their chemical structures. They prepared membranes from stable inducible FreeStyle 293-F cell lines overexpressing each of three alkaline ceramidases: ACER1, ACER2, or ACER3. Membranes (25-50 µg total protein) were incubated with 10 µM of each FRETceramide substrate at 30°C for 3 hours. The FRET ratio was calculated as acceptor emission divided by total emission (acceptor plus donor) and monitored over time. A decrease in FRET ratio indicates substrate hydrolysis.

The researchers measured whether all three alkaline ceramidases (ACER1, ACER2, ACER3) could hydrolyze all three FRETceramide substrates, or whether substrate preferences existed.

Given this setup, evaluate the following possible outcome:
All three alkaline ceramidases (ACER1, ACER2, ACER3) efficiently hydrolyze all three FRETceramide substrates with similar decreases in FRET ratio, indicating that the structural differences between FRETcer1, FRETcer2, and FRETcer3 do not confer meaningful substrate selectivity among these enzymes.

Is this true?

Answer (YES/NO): NO